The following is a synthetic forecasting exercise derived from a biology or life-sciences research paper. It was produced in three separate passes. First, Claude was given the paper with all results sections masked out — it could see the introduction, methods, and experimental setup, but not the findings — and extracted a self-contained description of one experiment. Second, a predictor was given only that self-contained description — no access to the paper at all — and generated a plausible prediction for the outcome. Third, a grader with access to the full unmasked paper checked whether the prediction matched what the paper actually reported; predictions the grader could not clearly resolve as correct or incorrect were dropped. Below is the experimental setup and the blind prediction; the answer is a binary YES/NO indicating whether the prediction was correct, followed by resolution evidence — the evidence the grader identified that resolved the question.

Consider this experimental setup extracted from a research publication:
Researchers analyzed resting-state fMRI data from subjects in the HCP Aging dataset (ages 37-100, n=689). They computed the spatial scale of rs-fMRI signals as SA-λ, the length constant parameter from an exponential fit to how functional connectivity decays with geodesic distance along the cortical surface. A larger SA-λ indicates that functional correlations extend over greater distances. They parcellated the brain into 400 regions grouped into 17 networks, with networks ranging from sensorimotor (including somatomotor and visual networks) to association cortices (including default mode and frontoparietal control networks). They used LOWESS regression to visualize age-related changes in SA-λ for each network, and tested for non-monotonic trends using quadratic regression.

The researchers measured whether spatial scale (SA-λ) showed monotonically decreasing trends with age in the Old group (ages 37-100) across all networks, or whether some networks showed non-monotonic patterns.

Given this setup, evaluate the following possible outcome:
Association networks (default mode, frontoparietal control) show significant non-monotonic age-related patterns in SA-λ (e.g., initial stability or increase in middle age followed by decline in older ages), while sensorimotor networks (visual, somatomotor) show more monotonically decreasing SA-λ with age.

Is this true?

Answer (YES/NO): NO